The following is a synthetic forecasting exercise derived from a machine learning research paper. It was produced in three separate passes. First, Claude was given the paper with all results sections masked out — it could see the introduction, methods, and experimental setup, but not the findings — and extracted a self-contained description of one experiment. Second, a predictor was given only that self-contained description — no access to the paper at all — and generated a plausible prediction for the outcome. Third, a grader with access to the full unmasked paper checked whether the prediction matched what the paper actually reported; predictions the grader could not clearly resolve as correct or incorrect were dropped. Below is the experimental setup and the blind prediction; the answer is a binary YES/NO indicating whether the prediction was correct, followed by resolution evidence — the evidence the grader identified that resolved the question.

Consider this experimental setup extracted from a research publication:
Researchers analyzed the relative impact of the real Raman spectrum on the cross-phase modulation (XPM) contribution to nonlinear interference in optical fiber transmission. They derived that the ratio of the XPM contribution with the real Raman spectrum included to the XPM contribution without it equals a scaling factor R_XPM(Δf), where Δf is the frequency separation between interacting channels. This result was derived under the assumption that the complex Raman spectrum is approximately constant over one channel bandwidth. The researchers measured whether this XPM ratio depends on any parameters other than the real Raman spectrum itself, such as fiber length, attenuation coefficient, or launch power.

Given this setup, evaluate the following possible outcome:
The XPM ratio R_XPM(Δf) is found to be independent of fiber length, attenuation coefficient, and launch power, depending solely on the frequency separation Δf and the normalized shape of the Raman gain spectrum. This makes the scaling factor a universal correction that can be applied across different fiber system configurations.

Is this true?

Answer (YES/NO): YES